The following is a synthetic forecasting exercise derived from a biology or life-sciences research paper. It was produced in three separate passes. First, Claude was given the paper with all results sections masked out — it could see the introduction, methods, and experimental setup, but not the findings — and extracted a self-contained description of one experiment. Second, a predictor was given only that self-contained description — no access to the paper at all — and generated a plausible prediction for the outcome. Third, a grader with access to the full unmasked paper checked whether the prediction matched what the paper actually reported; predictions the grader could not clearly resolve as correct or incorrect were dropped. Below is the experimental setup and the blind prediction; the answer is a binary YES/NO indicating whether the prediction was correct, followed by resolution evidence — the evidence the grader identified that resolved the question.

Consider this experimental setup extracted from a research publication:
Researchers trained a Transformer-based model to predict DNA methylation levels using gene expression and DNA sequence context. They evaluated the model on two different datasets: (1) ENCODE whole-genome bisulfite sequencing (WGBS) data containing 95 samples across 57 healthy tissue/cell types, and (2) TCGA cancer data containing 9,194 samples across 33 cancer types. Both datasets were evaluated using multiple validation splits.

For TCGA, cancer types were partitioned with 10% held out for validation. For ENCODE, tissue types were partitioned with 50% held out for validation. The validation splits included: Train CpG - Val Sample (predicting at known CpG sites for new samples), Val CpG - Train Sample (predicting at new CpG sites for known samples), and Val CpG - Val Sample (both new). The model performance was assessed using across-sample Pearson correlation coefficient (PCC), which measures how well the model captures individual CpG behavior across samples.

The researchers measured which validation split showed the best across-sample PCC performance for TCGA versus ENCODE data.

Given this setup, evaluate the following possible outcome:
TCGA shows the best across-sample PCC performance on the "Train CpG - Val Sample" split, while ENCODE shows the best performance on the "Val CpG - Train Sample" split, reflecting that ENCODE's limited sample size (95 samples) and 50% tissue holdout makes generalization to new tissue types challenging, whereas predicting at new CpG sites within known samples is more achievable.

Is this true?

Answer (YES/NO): YES